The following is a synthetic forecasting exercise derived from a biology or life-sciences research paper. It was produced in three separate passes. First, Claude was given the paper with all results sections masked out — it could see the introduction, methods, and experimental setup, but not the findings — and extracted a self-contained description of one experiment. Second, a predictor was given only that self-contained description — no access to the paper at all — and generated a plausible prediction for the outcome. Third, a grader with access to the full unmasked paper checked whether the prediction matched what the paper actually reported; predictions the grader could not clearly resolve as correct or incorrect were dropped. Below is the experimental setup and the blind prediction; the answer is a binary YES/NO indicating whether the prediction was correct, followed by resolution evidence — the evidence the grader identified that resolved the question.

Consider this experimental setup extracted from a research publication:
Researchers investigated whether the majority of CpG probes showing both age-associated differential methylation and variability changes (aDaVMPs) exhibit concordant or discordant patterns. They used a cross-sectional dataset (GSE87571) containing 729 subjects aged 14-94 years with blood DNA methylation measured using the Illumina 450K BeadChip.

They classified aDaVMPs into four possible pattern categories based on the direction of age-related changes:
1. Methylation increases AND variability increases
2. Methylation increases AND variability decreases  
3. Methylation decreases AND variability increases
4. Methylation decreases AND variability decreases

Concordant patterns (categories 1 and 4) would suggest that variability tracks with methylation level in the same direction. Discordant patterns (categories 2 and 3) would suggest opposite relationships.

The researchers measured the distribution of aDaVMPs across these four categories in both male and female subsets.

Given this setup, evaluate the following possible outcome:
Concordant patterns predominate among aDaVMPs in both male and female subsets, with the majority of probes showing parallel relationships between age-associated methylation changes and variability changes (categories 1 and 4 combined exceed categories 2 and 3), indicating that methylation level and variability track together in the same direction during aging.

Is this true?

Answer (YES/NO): YES